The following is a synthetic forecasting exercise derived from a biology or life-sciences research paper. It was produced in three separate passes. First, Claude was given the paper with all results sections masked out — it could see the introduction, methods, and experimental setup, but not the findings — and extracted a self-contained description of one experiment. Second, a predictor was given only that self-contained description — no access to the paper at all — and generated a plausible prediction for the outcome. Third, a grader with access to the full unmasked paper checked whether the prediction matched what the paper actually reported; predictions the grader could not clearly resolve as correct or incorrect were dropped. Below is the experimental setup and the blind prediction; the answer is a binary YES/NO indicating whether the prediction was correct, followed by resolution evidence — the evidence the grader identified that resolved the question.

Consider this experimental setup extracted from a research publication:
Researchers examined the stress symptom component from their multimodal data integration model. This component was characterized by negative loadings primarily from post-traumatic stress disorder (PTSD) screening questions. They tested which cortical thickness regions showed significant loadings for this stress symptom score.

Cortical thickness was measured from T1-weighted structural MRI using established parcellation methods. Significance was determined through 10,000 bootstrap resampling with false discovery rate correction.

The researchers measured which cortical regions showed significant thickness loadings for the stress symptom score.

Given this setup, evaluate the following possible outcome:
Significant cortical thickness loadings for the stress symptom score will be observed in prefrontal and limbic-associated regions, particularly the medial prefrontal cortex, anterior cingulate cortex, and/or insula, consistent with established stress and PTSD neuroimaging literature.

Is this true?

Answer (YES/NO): YES